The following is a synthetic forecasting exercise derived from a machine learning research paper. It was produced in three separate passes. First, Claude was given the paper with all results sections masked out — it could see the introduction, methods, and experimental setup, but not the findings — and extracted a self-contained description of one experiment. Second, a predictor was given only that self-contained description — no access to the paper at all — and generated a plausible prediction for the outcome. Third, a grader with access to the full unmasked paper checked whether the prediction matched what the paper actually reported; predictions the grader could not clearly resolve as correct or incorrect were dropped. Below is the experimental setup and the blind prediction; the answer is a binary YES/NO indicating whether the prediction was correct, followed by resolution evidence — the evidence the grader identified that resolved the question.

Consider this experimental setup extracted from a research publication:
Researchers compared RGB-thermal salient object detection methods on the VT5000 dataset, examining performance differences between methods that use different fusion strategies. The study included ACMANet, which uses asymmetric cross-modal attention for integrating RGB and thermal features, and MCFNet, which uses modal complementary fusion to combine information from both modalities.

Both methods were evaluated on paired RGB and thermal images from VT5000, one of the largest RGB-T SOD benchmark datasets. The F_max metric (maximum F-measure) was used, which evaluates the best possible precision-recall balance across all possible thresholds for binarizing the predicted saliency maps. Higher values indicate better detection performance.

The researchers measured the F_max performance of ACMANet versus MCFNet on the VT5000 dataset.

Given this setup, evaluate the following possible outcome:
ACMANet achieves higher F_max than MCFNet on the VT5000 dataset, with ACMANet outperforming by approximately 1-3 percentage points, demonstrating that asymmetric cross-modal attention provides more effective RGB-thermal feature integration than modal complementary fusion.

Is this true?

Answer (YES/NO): NO